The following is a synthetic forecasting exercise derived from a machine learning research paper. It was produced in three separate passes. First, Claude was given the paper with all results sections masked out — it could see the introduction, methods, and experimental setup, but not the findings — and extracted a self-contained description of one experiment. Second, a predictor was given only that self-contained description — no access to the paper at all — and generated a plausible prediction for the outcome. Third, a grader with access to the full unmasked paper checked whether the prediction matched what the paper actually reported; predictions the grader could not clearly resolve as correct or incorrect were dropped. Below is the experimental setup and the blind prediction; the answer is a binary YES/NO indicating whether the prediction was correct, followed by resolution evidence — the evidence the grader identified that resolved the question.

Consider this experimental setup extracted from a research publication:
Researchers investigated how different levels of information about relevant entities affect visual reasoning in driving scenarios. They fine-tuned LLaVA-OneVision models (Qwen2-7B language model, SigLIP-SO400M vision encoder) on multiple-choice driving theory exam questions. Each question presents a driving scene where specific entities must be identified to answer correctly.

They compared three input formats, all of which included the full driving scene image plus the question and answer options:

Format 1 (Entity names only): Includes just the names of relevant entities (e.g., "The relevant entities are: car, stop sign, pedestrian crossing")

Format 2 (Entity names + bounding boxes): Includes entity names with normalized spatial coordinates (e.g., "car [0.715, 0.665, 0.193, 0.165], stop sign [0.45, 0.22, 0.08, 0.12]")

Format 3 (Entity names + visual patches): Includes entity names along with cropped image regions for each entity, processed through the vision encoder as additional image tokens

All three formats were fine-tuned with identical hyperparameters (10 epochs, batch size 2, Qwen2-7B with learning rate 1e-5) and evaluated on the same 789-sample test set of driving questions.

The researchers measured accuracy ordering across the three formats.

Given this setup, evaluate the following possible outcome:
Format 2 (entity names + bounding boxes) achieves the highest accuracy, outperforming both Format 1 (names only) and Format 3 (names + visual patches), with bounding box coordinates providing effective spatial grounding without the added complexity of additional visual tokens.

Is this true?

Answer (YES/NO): NO